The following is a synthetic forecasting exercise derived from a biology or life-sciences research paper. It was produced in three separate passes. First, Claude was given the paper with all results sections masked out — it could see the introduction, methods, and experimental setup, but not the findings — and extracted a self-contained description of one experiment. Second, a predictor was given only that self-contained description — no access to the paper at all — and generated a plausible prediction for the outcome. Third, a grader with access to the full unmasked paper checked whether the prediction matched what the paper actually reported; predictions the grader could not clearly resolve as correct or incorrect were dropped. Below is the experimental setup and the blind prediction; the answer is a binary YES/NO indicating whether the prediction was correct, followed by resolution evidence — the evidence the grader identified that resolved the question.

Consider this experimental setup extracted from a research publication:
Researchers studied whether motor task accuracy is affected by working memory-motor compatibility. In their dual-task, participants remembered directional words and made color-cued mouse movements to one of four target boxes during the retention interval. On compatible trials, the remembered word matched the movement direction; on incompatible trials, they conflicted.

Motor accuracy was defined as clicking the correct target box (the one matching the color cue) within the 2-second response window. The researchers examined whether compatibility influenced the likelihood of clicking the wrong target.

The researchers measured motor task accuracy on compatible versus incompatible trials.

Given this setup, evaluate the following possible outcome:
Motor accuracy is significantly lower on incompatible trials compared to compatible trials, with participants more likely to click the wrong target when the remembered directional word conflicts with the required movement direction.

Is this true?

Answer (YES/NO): YES